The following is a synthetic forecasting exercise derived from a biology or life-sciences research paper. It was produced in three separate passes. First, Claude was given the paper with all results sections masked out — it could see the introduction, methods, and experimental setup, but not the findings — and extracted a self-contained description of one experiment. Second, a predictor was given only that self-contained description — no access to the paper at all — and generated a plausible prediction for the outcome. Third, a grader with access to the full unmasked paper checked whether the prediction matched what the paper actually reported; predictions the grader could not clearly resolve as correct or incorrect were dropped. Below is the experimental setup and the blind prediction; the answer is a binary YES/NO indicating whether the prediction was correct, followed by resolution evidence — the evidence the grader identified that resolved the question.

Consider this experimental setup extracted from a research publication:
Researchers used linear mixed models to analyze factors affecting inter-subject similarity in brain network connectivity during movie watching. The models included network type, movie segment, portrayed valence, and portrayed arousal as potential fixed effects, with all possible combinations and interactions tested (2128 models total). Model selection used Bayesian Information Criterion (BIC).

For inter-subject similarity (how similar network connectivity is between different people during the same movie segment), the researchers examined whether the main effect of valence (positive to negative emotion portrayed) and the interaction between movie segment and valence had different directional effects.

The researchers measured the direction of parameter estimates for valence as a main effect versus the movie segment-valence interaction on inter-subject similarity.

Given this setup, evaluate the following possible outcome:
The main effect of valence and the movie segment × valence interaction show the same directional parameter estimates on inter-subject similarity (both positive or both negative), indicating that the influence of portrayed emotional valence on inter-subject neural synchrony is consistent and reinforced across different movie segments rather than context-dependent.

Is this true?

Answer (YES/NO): NO